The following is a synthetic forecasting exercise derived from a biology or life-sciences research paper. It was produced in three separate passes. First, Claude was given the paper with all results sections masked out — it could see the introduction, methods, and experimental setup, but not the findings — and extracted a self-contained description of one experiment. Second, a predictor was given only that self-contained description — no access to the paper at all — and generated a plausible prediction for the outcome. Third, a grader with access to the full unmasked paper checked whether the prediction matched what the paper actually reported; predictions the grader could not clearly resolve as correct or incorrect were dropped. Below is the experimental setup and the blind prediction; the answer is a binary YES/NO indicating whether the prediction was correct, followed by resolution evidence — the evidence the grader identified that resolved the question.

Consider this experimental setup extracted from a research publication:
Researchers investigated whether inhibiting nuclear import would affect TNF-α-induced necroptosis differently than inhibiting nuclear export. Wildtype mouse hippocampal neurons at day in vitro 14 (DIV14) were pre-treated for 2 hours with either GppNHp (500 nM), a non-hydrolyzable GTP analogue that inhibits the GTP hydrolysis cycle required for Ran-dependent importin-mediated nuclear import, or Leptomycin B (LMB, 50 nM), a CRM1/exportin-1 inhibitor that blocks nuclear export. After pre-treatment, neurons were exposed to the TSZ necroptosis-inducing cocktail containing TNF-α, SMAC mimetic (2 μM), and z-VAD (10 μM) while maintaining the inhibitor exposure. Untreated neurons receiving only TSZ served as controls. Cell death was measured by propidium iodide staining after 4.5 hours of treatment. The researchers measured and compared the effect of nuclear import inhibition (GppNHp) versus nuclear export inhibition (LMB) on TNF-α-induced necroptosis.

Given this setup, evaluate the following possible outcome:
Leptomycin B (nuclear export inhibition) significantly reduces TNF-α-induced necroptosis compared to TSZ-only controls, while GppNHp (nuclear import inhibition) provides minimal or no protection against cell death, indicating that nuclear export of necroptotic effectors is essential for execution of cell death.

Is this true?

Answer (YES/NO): NO